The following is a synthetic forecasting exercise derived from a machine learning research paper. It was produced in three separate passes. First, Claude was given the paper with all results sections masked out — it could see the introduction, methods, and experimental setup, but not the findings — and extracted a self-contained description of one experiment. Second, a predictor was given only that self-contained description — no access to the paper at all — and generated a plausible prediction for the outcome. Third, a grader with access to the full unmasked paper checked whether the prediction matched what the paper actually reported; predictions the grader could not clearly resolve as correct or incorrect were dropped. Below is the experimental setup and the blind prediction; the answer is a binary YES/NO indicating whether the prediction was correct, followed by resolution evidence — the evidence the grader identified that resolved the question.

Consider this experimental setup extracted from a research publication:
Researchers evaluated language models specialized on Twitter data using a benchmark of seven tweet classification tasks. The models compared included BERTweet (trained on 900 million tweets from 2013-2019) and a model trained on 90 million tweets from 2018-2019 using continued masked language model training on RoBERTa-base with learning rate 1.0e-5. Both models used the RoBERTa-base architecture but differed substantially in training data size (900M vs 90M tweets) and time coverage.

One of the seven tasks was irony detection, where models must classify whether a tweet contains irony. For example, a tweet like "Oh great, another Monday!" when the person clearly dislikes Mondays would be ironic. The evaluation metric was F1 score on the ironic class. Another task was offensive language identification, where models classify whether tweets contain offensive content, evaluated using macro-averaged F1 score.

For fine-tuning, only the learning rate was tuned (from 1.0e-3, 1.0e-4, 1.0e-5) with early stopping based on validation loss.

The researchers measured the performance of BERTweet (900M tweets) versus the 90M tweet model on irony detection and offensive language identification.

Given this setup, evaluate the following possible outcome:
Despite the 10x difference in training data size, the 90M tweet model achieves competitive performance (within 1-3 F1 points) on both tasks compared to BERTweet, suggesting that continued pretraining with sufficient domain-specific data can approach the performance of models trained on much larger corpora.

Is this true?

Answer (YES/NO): NO